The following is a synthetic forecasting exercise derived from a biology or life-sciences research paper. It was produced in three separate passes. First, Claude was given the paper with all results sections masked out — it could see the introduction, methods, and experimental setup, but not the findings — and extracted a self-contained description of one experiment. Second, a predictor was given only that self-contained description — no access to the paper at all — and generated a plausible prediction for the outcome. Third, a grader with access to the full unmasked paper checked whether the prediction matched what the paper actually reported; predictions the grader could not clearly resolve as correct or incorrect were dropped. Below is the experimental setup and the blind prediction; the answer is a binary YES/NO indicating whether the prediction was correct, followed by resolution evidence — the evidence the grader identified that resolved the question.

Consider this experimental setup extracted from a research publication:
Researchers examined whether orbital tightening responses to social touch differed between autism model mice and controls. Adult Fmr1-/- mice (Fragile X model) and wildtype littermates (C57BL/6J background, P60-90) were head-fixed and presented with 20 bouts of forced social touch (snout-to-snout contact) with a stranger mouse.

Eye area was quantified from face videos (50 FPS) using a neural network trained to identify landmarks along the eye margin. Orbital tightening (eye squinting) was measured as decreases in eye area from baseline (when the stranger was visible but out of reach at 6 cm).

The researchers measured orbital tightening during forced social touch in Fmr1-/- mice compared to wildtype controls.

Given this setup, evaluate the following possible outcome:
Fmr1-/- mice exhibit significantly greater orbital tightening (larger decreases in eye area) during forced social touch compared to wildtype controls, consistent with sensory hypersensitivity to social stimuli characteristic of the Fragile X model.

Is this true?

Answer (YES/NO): YES